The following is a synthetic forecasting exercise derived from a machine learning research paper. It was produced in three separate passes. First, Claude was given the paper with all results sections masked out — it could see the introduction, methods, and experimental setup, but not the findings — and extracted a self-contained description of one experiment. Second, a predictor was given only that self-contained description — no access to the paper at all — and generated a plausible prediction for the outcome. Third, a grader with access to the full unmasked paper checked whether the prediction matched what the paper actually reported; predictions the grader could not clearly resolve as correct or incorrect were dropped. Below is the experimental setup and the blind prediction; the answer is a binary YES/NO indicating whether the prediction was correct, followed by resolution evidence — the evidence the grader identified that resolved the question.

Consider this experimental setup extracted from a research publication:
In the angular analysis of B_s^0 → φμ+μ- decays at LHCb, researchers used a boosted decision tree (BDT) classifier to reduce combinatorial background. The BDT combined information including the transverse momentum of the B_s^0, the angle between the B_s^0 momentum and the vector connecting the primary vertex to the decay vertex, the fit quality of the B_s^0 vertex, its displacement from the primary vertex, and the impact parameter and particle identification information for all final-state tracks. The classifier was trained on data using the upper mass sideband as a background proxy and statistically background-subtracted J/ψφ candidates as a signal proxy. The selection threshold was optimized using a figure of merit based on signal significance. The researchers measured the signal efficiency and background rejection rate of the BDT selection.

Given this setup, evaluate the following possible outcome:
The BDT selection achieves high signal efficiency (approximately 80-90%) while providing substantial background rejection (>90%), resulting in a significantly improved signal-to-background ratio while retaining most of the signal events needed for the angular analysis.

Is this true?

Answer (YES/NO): NO